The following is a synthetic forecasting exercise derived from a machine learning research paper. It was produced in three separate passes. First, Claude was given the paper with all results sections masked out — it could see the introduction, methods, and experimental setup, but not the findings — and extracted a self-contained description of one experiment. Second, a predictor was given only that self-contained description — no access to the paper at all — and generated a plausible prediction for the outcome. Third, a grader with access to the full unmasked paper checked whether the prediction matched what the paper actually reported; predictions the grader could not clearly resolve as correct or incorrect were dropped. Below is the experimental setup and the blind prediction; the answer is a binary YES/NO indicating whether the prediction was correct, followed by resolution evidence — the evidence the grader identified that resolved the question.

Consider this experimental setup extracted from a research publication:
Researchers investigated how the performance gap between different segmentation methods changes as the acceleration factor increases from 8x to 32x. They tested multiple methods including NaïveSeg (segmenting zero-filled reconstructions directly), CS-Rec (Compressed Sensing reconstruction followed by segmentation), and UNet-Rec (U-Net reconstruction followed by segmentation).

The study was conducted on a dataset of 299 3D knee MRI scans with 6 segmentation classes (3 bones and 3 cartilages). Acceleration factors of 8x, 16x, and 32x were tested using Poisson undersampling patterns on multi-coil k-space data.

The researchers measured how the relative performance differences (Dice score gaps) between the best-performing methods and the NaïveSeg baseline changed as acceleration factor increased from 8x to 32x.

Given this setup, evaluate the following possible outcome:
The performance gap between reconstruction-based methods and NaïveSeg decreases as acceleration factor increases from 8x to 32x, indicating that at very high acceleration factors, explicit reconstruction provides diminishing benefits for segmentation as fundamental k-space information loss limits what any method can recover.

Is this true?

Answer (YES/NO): NO